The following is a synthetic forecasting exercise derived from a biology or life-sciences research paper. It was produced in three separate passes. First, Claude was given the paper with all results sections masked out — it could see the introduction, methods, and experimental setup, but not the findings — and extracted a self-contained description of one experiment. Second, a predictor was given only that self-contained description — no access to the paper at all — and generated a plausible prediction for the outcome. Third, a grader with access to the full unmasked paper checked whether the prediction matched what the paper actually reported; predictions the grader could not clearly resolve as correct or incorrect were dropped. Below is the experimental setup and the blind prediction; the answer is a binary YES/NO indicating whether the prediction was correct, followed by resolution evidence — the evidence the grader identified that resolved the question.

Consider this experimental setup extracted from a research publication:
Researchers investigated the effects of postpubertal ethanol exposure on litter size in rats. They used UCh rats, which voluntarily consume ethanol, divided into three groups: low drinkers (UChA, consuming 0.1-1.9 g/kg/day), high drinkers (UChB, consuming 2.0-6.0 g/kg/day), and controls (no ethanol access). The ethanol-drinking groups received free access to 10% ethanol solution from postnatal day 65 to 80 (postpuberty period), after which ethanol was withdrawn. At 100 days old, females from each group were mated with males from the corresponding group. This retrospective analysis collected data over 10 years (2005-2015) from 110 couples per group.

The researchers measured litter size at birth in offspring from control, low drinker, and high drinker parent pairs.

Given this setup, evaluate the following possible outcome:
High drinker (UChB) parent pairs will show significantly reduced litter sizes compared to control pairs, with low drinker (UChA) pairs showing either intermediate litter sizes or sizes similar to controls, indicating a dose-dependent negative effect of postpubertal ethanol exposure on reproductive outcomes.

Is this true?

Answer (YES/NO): YES